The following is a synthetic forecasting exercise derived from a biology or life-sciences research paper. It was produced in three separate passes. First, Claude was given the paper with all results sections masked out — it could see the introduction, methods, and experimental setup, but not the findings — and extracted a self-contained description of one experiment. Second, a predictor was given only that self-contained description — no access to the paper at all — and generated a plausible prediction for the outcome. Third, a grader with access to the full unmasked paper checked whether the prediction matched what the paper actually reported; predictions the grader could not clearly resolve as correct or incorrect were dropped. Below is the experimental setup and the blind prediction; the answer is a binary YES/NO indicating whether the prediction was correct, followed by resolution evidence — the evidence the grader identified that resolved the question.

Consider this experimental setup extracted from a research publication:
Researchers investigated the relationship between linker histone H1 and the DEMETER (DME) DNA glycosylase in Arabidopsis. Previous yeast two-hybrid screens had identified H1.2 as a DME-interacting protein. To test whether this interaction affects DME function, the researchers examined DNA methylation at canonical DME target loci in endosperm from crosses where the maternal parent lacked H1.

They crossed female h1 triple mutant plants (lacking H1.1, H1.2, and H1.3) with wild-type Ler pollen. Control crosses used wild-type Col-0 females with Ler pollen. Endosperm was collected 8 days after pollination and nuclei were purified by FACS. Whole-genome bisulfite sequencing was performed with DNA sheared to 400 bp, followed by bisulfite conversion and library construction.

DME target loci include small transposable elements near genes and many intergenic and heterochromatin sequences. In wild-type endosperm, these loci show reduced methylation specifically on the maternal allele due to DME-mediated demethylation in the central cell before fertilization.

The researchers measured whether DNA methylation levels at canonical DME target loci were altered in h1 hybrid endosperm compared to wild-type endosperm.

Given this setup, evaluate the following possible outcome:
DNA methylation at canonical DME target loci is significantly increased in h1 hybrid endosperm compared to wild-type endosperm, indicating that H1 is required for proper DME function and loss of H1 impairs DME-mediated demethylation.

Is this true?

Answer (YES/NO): NO